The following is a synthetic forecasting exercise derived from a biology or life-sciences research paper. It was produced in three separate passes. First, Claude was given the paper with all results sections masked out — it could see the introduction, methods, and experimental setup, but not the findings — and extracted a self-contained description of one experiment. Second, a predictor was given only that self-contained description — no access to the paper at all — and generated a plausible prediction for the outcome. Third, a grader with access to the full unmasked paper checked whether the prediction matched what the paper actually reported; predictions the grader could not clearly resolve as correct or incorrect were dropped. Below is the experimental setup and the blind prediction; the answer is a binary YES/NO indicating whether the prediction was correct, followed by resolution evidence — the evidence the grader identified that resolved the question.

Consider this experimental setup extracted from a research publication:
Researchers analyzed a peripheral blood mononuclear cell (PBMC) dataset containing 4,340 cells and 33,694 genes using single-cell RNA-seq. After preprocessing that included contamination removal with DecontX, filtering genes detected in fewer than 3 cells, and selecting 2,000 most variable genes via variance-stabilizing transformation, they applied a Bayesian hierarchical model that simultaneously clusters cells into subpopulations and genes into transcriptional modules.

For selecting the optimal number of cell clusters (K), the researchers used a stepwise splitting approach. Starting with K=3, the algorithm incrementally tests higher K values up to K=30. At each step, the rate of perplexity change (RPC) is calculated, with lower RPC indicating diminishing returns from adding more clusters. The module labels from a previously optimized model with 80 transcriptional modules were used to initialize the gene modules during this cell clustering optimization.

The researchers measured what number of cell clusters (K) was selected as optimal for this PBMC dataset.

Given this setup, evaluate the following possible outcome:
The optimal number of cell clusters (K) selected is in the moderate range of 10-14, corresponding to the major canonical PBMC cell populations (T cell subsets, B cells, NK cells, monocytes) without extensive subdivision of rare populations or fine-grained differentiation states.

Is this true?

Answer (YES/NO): NO